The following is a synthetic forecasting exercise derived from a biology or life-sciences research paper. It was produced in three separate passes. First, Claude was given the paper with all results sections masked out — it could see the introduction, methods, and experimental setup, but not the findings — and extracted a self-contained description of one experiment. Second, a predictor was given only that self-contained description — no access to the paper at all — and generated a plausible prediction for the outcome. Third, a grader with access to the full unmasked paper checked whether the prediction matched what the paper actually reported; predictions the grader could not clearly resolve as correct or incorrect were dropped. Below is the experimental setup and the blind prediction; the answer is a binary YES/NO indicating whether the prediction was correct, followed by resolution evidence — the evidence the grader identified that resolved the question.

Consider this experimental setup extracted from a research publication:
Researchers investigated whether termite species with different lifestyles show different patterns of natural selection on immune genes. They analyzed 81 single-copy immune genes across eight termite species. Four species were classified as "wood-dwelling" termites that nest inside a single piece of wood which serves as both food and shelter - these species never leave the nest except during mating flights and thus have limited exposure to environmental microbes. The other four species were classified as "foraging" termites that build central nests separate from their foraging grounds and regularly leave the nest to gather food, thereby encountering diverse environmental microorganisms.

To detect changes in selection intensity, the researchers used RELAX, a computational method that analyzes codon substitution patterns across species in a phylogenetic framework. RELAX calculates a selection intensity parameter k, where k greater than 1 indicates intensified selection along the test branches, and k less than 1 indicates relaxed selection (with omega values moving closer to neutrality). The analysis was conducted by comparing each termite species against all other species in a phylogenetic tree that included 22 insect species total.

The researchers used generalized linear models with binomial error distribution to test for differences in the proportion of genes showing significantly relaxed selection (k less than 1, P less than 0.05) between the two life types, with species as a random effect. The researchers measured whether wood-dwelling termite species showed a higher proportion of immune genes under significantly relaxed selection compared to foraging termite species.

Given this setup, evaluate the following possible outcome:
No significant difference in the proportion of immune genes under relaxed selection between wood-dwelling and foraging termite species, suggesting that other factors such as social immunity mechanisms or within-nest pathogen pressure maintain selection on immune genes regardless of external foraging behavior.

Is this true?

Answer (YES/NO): YES